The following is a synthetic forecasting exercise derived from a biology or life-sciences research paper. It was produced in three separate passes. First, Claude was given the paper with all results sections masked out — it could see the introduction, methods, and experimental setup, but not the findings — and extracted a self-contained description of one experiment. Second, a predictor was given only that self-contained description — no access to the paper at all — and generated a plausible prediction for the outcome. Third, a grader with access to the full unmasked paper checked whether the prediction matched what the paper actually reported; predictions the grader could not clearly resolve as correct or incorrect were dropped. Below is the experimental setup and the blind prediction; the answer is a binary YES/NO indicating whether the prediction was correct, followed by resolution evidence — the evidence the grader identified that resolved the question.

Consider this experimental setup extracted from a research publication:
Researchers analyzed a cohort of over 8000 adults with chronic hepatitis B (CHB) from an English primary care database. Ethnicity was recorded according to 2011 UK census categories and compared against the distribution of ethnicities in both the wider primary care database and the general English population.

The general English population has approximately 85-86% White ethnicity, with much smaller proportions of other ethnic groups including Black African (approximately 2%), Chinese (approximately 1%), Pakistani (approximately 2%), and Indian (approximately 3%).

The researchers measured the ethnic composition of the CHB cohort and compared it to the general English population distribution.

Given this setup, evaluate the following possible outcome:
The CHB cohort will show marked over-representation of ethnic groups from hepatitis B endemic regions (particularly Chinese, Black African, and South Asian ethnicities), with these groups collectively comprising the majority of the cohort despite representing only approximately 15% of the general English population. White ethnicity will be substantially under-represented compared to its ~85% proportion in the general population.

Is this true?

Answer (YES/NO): YES